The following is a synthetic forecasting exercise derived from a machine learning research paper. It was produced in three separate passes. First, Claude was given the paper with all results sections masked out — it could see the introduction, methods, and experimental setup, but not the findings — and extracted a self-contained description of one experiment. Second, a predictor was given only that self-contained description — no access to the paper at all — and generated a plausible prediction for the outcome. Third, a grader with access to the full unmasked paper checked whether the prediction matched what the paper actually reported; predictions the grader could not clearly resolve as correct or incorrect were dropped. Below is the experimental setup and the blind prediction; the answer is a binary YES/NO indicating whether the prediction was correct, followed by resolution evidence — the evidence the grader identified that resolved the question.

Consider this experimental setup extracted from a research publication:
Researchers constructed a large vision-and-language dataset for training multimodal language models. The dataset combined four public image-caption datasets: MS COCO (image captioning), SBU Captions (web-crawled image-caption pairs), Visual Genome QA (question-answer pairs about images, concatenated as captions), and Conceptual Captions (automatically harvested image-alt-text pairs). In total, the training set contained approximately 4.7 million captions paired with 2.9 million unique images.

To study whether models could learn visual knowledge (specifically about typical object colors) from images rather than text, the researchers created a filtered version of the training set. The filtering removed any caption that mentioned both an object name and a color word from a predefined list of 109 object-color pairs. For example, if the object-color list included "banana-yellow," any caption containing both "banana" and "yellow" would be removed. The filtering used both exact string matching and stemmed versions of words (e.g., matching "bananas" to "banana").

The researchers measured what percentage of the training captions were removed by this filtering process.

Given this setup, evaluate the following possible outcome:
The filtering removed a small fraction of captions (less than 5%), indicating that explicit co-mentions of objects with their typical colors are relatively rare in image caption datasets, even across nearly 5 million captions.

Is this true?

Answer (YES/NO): NO